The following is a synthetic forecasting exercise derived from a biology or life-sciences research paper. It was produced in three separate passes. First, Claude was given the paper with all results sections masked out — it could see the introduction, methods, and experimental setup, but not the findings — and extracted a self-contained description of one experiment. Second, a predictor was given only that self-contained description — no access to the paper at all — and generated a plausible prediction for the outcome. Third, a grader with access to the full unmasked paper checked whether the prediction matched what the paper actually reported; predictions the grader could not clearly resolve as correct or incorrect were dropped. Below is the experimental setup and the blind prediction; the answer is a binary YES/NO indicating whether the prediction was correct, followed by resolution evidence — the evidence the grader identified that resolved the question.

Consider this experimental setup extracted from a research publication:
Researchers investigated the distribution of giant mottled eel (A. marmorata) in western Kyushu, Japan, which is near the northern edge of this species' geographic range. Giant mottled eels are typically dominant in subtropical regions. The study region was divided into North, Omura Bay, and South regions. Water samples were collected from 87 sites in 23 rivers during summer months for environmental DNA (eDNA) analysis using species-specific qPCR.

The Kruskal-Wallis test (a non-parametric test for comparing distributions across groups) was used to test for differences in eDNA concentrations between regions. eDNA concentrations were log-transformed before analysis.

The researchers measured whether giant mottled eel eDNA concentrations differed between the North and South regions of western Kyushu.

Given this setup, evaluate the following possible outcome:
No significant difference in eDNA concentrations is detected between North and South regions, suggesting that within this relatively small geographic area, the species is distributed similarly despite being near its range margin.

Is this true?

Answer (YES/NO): NO